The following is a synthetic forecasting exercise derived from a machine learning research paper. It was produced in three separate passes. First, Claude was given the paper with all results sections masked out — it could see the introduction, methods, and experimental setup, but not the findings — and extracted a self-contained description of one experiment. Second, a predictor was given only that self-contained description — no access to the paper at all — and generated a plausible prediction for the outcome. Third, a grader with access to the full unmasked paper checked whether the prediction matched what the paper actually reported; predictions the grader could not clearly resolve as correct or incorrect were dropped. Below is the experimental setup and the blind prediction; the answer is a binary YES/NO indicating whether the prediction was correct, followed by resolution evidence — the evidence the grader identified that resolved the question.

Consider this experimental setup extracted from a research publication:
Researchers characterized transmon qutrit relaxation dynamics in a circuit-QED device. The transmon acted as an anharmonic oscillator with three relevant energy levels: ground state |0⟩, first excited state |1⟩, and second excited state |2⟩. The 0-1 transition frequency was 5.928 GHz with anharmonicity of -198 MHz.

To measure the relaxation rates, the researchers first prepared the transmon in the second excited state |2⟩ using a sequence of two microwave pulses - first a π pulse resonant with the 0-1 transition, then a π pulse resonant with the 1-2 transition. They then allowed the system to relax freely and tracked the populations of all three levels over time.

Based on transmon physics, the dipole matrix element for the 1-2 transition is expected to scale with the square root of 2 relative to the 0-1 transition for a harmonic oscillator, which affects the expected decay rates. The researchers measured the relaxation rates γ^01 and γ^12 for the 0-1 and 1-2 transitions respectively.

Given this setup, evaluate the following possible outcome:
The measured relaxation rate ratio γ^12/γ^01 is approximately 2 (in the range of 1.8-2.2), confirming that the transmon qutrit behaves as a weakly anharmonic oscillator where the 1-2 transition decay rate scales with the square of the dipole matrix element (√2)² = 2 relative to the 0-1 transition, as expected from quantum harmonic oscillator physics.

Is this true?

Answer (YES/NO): YES